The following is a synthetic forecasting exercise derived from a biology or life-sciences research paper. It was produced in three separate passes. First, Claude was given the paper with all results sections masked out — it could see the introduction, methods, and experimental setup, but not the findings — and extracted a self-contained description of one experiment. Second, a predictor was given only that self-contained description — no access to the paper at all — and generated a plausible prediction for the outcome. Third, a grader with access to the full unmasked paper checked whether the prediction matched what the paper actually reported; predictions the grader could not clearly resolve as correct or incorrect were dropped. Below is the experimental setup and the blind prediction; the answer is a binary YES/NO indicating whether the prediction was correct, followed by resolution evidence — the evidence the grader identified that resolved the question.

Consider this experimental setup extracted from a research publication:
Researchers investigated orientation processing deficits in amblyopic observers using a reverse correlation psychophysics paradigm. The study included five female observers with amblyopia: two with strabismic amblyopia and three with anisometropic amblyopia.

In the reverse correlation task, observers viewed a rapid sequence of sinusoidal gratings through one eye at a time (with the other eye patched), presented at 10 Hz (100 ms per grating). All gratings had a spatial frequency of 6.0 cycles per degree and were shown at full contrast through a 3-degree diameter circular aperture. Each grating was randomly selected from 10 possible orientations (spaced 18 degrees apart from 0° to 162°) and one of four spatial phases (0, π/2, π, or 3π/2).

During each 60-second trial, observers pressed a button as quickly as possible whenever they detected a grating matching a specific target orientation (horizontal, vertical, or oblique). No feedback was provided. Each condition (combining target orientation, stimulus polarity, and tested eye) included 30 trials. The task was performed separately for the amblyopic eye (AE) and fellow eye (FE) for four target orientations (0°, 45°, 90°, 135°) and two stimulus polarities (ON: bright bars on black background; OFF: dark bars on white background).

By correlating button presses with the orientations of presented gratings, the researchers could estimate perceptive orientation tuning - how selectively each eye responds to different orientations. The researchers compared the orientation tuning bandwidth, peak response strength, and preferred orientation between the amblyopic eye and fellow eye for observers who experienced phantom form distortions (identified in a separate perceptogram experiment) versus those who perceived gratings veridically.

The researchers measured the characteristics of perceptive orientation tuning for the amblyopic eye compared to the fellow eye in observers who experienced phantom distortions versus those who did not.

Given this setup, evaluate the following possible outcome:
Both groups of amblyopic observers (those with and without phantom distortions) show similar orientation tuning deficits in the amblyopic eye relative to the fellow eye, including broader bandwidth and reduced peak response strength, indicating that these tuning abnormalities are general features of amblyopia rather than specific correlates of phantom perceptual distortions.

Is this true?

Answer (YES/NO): NO